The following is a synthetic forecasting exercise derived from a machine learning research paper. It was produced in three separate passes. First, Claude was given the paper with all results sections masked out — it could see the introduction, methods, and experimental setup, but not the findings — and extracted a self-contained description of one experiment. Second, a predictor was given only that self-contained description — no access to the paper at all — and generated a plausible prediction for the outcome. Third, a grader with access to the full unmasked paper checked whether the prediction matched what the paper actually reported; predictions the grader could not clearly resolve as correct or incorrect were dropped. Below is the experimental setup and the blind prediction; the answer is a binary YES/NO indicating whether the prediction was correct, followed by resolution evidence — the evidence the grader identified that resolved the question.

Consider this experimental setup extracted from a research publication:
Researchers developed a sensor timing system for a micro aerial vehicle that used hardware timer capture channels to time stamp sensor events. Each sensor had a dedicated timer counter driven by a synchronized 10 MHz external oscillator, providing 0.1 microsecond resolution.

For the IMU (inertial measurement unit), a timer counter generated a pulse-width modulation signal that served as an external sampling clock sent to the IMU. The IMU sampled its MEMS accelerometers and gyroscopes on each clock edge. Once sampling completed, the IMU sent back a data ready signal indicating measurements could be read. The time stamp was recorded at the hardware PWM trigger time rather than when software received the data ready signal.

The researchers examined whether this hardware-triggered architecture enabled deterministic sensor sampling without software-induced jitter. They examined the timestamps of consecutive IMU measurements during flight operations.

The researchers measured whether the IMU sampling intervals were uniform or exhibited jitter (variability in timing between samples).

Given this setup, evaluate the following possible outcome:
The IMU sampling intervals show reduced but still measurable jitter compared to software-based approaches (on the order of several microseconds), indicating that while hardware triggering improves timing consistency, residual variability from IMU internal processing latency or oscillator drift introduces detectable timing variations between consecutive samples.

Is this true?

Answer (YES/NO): NO